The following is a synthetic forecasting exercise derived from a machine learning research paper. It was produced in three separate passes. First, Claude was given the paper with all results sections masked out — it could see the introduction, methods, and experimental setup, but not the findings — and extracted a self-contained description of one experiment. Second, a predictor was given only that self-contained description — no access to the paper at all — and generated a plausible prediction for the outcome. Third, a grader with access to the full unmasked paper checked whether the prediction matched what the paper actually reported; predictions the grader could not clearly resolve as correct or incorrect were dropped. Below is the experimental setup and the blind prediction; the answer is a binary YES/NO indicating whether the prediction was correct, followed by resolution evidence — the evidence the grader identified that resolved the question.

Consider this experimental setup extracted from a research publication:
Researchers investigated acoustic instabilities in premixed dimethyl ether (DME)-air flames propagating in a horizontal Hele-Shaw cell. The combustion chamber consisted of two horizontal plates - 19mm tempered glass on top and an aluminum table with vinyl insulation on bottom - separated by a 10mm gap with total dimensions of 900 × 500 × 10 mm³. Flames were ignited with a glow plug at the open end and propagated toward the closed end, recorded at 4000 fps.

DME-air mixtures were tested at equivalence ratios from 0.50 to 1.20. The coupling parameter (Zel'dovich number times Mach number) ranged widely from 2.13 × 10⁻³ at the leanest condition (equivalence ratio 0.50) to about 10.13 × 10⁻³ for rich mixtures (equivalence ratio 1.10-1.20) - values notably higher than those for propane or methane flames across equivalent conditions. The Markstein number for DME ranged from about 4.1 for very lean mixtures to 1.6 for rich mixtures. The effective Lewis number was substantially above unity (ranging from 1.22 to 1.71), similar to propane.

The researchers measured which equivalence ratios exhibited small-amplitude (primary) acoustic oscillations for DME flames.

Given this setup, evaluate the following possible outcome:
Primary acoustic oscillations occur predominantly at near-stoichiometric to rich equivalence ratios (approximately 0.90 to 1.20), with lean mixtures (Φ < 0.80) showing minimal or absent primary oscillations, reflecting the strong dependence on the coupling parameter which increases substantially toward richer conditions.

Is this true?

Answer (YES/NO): NO